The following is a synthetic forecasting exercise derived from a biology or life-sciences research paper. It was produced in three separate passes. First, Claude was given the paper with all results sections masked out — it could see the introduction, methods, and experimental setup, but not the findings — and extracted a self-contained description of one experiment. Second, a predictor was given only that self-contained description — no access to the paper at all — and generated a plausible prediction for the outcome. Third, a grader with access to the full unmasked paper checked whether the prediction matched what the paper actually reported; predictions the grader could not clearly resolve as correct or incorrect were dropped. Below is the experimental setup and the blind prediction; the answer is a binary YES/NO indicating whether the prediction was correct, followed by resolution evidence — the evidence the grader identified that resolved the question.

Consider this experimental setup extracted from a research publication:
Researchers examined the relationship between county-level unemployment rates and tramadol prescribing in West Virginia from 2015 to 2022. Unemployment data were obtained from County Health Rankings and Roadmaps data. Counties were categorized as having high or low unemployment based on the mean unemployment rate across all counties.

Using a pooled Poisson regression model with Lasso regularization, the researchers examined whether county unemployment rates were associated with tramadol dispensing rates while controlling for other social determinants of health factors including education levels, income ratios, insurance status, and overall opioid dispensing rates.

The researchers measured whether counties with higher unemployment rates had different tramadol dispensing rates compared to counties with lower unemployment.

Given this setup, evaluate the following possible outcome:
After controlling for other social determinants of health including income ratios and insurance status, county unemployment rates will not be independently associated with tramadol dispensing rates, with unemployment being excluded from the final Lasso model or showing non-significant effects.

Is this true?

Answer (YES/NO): NO